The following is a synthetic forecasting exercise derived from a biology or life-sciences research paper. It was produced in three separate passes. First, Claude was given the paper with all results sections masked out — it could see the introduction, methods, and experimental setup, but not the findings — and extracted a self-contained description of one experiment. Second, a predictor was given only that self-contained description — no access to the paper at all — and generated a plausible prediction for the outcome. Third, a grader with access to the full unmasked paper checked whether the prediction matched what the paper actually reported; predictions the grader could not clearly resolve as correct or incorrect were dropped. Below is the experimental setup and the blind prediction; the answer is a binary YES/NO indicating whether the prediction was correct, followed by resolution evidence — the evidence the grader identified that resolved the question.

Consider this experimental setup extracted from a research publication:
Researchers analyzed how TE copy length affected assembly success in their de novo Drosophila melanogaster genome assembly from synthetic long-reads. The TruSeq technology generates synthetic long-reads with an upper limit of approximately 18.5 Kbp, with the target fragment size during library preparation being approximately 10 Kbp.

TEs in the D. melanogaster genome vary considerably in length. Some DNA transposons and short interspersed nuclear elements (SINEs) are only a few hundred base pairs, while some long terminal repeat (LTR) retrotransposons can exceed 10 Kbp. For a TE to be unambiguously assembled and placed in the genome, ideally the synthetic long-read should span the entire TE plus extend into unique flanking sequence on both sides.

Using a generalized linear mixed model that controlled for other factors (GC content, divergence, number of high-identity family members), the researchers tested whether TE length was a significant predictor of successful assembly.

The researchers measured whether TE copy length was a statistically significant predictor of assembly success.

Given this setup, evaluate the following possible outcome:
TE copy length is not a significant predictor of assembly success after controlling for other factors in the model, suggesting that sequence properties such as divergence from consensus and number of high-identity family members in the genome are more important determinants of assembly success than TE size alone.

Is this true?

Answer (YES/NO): NO